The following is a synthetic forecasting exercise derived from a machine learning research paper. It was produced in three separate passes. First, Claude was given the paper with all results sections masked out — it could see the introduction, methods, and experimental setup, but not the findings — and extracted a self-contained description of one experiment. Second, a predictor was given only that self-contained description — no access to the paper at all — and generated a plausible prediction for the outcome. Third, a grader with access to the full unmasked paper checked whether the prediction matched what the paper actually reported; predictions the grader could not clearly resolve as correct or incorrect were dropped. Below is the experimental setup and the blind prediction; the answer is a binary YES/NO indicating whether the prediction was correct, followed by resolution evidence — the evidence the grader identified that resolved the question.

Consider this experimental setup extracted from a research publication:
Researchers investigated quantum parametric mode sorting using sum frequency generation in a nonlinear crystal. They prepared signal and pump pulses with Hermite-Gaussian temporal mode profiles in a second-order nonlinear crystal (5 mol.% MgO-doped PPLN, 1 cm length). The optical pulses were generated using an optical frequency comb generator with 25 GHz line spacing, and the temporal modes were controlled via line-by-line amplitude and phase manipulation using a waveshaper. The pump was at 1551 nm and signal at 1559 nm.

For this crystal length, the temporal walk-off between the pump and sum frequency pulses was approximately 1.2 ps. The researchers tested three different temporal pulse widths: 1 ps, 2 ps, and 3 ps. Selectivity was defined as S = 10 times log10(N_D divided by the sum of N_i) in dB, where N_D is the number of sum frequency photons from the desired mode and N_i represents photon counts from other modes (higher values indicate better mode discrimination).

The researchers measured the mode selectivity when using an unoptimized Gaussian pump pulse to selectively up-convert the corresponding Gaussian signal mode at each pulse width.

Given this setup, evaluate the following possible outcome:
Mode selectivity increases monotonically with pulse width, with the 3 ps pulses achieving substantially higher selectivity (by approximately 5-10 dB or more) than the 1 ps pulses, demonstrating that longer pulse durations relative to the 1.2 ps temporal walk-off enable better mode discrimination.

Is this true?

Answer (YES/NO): NO